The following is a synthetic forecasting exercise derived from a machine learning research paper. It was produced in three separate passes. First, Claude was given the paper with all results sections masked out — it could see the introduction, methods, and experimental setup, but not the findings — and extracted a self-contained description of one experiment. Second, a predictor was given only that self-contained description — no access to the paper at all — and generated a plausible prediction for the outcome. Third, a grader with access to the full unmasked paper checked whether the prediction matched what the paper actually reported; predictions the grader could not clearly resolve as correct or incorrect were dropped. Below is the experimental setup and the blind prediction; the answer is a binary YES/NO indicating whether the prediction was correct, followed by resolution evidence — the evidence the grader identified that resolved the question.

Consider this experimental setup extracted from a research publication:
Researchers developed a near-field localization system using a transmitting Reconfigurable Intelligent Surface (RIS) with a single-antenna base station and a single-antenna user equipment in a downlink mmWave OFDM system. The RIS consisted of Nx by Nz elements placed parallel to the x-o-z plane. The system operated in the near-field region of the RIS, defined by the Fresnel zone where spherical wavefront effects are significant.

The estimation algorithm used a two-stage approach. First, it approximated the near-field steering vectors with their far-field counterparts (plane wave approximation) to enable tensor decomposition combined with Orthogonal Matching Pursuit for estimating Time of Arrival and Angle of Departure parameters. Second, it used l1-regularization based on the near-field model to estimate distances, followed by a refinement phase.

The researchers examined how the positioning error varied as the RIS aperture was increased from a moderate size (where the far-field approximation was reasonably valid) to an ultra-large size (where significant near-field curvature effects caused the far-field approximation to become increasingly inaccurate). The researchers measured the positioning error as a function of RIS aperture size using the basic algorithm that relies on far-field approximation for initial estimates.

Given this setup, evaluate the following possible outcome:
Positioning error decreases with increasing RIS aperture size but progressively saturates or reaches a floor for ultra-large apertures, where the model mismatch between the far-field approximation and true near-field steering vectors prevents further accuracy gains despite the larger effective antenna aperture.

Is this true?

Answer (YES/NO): NO